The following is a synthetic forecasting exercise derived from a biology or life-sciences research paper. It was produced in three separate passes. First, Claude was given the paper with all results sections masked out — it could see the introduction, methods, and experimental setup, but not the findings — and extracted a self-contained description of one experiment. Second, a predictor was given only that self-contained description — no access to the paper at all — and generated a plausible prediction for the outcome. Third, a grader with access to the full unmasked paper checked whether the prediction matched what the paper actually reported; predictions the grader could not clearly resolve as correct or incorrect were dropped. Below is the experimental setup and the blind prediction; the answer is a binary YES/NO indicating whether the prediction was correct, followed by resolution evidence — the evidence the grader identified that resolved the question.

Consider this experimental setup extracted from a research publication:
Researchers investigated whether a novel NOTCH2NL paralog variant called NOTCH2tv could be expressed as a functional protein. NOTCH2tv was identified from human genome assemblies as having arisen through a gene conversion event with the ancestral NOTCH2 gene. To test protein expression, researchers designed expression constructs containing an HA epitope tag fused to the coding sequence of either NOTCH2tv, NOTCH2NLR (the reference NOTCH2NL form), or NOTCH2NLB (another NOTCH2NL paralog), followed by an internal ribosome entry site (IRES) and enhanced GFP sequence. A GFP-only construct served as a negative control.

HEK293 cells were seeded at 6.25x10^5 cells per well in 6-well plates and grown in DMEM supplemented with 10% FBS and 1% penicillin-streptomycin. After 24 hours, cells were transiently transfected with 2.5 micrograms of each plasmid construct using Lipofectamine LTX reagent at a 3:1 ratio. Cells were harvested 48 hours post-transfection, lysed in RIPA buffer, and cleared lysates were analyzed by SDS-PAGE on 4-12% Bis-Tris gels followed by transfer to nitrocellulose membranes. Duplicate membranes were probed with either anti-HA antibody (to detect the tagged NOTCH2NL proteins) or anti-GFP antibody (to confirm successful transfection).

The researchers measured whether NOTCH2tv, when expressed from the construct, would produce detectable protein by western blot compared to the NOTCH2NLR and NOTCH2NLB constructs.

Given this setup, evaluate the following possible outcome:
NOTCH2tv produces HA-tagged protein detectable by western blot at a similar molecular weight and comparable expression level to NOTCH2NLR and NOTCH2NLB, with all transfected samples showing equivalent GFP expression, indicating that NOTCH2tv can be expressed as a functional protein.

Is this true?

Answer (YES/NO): NO